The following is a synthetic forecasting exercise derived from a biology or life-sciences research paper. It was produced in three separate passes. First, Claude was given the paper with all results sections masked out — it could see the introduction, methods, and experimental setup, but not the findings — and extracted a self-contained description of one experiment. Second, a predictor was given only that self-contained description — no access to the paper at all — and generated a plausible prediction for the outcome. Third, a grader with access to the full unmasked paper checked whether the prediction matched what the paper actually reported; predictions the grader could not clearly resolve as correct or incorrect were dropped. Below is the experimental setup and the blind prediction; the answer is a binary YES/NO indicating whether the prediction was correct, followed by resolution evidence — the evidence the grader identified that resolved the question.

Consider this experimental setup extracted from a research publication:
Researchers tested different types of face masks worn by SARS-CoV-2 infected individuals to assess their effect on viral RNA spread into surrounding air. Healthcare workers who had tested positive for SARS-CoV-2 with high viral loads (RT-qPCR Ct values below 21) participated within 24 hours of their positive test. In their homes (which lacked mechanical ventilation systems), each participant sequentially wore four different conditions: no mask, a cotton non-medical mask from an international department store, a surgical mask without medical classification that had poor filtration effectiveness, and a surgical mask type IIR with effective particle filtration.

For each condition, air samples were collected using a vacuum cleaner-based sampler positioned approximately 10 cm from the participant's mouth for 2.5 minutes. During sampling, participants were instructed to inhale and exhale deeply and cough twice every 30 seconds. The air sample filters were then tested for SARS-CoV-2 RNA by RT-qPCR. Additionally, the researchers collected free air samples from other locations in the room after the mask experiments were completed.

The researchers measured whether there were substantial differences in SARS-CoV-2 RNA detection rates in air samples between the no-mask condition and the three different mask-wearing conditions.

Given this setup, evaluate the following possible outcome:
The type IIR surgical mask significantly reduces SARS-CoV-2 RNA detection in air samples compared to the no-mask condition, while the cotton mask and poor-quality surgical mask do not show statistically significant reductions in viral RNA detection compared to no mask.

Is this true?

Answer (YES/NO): NO